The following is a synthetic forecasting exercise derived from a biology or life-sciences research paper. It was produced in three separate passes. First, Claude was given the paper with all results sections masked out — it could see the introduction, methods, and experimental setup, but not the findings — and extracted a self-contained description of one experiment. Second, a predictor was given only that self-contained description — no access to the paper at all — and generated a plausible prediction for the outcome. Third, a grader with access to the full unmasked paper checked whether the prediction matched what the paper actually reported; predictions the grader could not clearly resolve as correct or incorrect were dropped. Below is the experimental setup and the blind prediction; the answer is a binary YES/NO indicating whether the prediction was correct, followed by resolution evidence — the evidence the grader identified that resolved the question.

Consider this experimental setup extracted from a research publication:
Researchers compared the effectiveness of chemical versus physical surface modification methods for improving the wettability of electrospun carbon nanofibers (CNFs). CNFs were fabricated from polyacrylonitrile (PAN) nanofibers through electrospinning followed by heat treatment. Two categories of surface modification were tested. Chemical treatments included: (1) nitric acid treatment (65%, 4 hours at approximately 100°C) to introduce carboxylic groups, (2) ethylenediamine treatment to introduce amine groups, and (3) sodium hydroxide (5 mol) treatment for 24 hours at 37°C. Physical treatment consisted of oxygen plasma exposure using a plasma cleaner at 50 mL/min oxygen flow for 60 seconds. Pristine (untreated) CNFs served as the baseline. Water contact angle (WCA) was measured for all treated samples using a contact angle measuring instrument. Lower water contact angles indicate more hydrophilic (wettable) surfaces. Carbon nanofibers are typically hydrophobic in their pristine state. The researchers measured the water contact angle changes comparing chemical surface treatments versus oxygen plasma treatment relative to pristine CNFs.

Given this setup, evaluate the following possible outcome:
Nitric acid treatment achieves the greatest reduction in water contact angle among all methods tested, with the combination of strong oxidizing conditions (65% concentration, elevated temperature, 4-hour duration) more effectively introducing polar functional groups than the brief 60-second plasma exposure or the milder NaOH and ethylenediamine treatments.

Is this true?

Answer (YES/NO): NO